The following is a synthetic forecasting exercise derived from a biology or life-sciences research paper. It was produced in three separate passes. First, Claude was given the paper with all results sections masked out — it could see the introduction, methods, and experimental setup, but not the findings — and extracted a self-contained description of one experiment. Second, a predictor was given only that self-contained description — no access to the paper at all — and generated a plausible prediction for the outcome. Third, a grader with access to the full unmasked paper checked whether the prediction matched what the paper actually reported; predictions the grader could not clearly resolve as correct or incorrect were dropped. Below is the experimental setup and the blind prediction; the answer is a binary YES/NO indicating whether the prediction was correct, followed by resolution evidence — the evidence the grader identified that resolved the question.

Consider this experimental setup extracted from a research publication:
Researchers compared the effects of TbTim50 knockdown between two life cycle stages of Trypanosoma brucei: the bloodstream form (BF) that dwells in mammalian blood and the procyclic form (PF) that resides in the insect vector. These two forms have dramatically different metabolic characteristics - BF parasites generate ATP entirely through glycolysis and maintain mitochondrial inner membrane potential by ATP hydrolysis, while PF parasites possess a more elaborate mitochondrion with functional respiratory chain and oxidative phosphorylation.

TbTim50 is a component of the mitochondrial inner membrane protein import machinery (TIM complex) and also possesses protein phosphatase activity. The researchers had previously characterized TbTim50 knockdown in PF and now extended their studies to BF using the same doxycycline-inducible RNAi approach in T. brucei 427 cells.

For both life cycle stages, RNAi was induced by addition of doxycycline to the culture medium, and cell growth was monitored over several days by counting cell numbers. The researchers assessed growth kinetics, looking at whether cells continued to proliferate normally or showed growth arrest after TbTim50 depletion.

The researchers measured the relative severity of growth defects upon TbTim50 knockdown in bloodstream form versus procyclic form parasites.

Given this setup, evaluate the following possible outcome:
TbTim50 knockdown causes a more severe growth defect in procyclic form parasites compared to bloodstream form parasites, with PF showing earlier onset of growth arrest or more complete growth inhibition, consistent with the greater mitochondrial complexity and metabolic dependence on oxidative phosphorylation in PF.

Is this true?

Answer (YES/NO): NO